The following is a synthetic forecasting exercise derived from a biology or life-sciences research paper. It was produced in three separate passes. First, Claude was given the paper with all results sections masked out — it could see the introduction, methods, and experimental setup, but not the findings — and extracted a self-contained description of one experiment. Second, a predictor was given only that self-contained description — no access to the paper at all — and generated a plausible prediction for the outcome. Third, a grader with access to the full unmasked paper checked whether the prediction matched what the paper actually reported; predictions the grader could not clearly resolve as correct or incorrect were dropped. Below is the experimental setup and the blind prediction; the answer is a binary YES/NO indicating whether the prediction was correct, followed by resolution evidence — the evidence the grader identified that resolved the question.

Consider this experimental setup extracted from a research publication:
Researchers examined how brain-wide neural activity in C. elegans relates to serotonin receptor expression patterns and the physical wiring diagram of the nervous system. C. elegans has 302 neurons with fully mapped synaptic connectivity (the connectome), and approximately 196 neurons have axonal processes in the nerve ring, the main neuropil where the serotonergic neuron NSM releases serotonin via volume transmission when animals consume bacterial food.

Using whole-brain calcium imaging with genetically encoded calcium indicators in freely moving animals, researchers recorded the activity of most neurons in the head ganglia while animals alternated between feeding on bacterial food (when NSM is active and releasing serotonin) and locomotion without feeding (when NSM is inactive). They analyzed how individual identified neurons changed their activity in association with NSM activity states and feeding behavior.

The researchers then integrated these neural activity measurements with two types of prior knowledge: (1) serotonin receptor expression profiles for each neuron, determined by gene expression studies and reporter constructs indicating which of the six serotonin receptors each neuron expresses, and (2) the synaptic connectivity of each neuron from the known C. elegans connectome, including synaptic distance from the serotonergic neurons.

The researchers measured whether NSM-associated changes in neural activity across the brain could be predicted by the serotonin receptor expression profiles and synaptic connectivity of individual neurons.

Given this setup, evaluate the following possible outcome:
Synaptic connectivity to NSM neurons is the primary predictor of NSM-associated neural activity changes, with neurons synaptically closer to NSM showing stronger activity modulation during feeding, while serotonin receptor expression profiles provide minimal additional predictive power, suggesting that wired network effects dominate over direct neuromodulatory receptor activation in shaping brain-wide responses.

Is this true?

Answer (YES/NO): NO